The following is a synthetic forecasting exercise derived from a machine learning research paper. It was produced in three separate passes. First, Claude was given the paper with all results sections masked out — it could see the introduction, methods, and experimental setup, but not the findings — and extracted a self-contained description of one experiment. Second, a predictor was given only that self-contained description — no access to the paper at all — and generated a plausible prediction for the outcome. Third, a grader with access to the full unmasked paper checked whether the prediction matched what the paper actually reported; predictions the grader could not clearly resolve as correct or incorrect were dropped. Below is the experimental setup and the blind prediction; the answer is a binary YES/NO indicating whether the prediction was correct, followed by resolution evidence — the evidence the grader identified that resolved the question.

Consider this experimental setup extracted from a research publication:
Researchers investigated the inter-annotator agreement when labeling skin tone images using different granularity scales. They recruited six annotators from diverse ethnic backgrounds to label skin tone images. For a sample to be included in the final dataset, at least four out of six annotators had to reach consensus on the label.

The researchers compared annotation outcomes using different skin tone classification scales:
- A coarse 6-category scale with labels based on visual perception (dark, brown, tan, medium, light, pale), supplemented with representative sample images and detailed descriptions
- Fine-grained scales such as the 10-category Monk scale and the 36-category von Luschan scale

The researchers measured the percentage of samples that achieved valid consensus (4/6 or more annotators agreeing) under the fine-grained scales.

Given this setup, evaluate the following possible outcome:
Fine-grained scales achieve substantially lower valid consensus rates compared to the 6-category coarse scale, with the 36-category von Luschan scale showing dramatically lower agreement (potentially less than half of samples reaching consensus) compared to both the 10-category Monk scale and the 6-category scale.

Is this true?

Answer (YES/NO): NO